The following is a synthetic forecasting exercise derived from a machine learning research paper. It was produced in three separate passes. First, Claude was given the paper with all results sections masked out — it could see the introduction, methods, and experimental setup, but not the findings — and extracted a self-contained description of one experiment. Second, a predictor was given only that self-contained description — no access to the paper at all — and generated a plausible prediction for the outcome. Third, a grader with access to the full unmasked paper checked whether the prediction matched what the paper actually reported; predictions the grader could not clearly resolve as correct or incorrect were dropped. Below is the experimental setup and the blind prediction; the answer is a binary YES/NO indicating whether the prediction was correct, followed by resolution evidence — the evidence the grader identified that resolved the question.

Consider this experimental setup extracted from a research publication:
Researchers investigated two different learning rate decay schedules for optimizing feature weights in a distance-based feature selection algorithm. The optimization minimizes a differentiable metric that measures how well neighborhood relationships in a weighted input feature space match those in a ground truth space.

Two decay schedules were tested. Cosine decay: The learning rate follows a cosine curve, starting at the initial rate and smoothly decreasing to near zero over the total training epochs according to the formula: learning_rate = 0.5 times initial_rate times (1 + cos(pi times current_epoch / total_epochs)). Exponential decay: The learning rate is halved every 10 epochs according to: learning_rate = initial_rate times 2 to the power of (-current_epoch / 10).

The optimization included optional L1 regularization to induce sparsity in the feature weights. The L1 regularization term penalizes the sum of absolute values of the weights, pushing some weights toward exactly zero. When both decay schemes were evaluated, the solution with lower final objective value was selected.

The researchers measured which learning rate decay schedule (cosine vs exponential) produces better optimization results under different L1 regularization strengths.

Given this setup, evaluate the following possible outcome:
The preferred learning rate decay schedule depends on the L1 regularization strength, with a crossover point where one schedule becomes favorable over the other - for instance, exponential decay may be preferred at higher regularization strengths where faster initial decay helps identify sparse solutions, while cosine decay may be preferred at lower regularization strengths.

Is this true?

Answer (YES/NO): YES